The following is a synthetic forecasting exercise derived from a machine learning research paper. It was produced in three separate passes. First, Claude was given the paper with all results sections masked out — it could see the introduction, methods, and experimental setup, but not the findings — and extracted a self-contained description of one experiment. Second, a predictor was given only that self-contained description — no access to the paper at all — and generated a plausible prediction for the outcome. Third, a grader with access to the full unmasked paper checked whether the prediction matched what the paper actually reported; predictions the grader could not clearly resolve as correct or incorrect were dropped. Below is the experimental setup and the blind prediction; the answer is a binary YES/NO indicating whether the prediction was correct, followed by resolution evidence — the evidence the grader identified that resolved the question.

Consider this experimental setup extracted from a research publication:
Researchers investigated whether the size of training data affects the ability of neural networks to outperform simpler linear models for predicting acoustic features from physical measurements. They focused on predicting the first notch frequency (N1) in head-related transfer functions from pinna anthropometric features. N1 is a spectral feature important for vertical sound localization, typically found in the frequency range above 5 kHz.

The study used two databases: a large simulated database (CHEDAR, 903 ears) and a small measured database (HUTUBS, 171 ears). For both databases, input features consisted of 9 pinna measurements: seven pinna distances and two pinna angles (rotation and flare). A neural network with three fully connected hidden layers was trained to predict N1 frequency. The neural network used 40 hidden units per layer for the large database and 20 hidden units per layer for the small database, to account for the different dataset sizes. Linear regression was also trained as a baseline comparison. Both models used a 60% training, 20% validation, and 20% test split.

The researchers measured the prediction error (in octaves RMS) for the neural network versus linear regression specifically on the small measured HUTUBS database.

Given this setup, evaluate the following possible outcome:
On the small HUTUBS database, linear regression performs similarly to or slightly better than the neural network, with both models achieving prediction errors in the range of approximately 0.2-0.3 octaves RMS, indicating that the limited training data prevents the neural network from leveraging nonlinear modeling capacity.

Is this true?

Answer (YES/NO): NO